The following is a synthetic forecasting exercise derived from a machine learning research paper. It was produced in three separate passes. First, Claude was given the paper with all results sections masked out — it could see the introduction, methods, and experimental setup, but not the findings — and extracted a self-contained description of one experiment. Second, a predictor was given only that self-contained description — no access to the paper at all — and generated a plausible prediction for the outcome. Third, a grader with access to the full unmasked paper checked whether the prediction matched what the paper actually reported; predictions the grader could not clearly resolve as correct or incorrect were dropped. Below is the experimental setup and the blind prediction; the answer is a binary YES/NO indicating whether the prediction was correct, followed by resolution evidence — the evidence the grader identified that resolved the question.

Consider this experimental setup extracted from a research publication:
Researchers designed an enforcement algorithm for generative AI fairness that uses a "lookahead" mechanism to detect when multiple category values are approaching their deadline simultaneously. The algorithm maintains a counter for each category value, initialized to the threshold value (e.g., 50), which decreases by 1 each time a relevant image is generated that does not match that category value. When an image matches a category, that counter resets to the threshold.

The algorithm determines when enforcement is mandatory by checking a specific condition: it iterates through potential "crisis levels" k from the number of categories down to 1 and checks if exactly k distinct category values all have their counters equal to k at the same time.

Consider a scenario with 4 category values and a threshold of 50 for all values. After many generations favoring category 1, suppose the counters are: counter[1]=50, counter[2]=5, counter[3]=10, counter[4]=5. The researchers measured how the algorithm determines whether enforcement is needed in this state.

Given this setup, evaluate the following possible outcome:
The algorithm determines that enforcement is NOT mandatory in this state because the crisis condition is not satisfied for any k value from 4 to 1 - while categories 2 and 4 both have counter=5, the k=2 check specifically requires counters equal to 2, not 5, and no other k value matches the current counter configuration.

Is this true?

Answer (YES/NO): YES